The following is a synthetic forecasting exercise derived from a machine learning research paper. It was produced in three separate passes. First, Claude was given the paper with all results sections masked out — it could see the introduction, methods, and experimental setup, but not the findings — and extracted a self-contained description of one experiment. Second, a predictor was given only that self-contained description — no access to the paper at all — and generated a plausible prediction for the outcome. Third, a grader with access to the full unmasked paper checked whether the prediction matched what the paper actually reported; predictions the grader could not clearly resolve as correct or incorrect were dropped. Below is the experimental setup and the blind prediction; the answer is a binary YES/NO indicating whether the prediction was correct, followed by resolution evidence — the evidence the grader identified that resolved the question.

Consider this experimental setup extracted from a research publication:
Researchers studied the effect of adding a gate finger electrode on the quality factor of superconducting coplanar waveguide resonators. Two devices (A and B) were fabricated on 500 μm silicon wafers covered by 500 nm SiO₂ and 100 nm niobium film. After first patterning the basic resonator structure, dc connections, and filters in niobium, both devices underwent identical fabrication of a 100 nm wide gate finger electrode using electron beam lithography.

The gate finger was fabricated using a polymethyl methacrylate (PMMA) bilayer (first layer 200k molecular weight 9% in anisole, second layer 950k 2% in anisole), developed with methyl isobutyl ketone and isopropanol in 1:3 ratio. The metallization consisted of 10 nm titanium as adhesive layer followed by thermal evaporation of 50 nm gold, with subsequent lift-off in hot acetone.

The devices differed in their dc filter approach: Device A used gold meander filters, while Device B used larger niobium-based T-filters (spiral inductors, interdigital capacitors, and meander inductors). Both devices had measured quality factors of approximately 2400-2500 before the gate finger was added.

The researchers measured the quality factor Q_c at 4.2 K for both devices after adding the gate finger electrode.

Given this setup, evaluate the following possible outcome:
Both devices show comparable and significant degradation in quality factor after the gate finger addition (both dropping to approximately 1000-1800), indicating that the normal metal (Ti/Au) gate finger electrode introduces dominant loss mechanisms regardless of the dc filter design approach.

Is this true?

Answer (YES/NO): NO